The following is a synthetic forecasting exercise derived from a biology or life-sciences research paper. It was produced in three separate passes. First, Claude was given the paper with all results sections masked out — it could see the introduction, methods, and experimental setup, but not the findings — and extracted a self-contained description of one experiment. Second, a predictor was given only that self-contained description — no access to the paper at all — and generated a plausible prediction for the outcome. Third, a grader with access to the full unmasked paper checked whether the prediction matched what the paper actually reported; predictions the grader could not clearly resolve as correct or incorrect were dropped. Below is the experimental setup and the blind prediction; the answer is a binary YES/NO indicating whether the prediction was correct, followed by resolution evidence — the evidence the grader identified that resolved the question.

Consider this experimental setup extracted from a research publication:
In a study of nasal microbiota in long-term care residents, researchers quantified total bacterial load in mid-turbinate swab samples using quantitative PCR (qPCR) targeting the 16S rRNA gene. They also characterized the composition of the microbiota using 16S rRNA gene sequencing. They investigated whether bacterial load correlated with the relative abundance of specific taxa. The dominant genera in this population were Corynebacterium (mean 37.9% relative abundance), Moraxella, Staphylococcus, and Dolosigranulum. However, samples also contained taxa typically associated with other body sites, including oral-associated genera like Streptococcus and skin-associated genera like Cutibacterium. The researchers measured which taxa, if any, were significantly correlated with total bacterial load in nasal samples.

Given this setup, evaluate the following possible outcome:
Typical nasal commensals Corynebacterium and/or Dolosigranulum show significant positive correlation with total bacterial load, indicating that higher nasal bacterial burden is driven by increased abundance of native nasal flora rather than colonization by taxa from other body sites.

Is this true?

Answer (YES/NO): NO